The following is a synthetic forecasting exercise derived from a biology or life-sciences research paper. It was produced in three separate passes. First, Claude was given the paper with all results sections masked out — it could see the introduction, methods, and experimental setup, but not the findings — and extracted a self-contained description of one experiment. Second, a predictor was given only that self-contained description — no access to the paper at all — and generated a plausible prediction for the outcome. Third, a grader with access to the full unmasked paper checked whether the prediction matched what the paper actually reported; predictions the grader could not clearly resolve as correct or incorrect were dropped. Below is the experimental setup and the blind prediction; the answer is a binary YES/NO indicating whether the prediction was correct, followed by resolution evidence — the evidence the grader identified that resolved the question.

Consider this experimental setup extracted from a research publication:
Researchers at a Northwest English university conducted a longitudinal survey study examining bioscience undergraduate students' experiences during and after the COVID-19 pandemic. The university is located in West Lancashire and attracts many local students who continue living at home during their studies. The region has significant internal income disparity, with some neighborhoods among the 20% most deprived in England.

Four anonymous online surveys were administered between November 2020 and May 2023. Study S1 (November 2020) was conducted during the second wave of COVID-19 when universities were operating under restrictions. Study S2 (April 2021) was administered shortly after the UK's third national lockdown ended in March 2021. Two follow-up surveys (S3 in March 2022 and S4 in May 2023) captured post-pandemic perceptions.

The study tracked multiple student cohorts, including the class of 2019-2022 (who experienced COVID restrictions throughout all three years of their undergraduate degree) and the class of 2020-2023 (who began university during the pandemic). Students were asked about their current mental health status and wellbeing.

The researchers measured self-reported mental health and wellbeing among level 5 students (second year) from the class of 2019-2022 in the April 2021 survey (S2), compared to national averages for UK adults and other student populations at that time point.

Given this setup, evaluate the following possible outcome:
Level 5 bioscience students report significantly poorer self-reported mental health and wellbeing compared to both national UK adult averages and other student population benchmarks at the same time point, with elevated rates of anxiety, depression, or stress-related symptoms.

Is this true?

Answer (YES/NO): YES